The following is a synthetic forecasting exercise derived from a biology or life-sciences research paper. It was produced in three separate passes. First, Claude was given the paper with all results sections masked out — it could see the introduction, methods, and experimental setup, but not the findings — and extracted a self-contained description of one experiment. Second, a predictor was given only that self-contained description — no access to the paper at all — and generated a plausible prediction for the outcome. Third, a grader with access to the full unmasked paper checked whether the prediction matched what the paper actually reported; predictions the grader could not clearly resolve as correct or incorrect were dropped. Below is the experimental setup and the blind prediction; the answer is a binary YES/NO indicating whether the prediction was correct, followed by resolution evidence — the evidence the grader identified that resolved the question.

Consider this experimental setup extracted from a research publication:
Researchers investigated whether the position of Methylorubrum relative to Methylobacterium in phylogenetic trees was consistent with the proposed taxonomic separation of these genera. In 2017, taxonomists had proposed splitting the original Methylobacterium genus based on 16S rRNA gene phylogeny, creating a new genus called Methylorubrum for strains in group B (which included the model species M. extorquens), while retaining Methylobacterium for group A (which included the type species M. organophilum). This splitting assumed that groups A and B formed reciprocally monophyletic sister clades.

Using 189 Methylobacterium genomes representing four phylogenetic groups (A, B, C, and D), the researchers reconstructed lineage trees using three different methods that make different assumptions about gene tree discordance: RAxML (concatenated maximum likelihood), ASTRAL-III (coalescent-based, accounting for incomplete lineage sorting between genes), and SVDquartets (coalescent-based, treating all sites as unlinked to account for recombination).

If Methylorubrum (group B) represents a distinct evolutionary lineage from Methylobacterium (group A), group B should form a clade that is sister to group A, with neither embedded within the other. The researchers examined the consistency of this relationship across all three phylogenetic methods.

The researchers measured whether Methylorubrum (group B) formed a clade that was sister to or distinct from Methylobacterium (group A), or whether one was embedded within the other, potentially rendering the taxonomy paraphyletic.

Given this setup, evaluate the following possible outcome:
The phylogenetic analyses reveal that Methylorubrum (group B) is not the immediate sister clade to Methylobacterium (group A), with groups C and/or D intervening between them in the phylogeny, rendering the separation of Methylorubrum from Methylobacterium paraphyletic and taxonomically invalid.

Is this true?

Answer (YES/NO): NO